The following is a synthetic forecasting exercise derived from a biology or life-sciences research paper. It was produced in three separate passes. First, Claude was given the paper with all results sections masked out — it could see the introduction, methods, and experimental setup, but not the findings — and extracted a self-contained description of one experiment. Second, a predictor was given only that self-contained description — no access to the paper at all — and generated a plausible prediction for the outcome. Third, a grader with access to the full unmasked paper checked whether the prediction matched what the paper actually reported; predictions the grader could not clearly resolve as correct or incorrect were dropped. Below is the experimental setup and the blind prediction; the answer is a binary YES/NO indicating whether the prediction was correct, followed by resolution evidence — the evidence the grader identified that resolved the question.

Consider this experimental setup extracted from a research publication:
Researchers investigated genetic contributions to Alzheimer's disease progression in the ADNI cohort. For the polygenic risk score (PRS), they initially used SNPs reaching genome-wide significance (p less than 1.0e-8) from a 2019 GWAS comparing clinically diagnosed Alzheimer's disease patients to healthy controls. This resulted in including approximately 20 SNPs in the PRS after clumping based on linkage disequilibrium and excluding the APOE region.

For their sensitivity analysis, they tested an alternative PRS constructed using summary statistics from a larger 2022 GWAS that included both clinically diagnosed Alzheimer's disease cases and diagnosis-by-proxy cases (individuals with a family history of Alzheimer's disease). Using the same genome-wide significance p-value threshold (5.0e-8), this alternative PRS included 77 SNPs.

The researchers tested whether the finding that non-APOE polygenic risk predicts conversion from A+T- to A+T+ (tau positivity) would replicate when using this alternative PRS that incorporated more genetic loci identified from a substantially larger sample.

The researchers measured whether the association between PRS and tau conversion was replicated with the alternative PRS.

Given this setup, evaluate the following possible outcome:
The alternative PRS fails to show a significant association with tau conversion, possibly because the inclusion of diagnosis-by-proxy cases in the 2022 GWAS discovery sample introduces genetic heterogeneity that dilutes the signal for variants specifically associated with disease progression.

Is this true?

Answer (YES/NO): NO